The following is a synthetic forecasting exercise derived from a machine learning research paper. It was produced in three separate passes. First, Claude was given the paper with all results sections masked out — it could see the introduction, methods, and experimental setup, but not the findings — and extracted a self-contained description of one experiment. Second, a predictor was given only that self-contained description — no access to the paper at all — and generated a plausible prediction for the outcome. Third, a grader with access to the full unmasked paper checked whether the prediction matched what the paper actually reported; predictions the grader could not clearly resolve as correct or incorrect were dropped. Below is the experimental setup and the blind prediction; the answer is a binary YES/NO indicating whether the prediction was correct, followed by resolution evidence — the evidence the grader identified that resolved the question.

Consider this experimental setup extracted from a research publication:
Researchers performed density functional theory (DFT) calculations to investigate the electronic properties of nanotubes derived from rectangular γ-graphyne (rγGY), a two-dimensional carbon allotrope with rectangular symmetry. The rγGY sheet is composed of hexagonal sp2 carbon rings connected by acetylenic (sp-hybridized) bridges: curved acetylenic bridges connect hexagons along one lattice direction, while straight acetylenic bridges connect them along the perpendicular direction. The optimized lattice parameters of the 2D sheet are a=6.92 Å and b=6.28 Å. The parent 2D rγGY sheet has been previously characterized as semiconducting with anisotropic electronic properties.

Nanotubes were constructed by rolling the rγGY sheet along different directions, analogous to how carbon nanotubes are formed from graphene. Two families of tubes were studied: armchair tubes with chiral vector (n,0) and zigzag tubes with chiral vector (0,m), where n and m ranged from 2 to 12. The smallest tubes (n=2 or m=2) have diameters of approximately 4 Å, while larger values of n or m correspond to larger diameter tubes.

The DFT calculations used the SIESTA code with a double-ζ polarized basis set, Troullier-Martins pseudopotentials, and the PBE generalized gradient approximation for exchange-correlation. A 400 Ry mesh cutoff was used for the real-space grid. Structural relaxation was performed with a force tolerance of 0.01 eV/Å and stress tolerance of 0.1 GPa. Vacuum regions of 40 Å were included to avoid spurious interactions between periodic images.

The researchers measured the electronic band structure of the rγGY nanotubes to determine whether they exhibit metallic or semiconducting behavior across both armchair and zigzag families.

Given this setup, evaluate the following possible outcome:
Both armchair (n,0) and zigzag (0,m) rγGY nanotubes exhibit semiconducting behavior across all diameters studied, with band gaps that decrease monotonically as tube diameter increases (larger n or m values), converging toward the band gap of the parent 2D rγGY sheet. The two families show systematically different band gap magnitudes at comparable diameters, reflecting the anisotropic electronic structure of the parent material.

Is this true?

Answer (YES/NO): NO